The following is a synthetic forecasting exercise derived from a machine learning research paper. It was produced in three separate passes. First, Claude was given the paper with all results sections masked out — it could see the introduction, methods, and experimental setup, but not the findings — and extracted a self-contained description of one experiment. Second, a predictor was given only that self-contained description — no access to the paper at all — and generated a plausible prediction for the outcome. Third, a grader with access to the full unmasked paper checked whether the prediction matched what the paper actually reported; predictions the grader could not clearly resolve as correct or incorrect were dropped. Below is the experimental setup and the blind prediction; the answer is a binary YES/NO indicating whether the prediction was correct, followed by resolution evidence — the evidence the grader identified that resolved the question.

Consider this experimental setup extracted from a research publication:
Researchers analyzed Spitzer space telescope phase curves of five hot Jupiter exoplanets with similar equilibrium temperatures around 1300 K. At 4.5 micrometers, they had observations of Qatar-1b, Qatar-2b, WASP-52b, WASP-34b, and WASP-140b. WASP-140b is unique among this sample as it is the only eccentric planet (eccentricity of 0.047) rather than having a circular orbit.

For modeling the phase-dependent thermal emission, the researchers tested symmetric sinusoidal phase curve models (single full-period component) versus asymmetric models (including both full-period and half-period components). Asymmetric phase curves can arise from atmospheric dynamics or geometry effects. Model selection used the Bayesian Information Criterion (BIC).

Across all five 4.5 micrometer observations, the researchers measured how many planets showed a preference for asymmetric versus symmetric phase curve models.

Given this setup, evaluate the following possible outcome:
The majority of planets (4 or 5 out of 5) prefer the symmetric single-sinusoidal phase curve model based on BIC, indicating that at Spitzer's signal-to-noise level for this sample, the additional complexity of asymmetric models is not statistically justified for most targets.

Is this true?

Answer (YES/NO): YES